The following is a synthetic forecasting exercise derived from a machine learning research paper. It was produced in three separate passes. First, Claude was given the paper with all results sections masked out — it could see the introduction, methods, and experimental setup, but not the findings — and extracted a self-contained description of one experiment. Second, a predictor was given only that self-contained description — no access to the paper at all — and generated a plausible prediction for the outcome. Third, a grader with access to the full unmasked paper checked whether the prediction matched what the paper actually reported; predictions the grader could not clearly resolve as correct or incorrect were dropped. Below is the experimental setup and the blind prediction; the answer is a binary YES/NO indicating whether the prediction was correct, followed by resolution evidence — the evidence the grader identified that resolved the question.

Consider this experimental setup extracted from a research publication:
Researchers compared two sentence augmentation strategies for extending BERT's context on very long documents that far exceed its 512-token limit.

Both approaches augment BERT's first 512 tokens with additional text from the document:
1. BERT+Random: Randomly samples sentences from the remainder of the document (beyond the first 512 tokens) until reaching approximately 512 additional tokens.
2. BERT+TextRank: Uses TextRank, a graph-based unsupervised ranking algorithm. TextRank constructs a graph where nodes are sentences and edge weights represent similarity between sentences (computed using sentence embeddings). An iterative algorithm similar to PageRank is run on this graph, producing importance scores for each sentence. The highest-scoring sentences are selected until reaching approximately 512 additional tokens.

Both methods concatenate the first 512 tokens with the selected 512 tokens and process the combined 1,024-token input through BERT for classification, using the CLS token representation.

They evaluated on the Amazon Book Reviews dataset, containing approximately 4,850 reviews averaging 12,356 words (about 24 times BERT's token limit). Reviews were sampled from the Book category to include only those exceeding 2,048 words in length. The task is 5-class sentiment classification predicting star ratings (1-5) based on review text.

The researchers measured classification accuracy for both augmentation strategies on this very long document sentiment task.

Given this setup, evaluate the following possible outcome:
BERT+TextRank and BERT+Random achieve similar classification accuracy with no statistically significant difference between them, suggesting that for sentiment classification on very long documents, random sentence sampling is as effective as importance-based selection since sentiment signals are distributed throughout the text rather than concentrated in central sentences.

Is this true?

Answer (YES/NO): YES